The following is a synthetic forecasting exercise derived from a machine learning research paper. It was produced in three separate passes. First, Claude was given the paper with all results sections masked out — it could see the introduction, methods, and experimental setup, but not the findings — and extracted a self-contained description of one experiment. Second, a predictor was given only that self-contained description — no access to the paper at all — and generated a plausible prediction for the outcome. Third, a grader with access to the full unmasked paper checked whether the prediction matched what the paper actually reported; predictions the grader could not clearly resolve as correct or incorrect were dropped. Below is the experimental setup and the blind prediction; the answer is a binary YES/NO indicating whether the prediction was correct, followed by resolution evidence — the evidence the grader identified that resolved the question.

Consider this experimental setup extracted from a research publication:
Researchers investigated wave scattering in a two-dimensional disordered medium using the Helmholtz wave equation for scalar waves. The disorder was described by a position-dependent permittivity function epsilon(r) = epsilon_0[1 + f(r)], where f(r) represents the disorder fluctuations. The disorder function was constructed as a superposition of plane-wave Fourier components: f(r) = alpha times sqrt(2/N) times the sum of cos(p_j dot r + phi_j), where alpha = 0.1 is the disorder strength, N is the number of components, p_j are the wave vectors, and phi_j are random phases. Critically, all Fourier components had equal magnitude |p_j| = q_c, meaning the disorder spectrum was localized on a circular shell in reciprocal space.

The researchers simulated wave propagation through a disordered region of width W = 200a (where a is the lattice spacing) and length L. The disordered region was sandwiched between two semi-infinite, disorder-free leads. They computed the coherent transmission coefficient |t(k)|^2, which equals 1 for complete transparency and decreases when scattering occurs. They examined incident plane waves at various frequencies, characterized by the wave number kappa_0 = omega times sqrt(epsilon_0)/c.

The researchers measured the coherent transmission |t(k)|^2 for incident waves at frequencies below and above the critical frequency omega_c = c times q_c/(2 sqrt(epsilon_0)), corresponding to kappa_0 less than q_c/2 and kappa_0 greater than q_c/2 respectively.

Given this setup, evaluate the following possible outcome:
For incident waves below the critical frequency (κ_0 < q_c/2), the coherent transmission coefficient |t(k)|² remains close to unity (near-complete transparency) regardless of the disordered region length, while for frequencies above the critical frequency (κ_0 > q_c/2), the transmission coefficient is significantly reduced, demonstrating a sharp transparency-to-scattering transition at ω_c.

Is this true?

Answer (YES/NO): YES